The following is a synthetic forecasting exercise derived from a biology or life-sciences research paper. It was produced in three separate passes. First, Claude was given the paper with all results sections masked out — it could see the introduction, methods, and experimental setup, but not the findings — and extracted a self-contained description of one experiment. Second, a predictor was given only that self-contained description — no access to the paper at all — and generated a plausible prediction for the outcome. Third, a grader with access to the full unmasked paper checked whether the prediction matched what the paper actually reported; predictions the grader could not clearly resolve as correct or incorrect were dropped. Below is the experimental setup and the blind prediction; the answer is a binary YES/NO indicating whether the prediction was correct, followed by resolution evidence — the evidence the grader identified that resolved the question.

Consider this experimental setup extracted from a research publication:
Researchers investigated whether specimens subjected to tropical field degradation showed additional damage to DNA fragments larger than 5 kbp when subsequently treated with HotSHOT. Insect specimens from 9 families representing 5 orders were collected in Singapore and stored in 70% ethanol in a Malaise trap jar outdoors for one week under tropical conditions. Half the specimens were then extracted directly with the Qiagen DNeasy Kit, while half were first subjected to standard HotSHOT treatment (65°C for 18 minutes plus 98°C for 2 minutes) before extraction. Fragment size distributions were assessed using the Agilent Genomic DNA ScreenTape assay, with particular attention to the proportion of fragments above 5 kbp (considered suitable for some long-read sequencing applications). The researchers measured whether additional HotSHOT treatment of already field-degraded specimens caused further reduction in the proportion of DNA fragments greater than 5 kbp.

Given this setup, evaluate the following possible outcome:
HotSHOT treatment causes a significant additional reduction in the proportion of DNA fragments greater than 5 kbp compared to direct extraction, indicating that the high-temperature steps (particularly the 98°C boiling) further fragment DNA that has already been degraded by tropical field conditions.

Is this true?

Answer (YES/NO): NO